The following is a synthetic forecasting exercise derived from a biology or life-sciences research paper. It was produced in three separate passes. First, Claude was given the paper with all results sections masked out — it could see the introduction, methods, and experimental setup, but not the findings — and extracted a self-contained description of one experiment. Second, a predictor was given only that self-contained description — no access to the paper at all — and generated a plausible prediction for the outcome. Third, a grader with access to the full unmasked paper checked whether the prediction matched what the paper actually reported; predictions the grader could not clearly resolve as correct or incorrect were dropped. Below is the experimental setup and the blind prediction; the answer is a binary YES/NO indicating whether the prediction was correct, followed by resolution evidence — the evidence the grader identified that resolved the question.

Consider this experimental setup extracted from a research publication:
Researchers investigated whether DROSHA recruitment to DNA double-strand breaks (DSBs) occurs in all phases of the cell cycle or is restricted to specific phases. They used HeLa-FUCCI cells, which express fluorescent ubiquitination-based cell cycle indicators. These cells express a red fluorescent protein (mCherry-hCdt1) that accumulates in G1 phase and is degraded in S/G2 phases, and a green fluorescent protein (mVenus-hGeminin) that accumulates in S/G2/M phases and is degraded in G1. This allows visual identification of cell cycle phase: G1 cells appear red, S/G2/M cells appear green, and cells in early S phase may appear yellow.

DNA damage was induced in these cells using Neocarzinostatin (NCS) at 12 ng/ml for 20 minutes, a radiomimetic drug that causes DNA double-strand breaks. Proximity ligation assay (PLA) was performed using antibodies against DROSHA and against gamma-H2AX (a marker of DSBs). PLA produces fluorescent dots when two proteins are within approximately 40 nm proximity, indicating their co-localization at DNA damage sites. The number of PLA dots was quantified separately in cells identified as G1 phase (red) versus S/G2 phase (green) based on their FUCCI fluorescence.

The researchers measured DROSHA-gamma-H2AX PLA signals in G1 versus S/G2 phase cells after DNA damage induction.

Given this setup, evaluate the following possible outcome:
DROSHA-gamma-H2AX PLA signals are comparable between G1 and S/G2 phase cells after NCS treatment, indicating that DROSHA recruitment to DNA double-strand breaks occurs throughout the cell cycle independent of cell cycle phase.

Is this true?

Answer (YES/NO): YES